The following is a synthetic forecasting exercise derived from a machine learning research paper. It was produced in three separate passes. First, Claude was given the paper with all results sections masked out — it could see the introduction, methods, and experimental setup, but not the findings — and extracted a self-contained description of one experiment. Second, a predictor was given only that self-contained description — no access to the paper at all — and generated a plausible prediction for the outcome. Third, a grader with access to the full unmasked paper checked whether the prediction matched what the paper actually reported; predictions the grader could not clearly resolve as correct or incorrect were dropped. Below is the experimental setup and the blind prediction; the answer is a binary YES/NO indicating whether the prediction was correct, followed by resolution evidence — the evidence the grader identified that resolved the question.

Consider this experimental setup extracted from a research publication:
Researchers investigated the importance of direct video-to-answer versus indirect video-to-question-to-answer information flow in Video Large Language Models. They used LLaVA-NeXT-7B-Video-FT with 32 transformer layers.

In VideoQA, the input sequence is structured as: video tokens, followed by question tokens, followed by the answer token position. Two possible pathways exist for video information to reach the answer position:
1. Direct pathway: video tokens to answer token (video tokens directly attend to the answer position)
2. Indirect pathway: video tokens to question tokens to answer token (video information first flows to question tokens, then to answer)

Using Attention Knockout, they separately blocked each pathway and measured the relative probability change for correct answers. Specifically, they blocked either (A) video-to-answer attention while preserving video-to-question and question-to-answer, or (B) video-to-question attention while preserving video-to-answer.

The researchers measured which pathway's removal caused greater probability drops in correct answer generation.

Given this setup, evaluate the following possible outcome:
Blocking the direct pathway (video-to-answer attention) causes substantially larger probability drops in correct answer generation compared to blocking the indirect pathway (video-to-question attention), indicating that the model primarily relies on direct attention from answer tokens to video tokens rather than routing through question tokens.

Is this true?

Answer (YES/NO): NO